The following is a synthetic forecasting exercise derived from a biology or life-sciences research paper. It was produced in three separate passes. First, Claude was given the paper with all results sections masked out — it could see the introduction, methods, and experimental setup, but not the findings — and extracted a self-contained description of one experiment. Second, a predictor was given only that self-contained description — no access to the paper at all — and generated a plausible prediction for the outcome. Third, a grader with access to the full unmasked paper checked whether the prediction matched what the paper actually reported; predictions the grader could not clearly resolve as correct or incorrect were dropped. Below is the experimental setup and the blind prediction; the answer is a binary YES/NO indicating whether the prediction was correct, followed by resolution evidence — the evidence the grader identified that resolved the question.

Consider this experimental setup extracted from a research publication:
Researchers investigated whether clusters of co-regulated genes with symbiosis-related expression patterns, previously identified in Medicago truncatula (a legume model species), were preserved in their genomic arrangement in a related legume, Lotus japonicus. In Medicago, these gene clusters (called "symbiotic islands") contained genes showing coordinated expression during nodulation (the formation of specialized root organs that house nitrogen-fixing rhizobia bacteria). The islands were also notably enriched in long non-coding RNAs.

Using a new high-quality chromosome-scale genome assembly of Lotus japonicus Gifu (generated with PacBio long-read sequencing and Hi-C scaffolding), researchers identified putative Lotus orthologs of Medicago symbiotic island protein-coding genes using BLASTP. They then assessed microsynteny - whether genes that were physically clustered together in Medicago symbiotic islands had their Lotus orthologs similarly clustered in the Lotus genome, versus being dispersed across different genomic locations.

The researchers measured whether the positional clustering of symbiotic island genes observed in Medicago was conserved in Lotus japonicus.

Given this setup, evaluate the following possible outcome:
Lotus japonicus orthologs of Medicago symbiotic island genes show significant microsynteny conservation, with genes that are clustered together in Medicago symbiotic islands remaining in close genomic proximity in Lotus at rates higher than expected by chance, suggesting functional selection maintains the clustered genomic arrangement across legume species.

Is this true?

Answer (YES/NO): NO